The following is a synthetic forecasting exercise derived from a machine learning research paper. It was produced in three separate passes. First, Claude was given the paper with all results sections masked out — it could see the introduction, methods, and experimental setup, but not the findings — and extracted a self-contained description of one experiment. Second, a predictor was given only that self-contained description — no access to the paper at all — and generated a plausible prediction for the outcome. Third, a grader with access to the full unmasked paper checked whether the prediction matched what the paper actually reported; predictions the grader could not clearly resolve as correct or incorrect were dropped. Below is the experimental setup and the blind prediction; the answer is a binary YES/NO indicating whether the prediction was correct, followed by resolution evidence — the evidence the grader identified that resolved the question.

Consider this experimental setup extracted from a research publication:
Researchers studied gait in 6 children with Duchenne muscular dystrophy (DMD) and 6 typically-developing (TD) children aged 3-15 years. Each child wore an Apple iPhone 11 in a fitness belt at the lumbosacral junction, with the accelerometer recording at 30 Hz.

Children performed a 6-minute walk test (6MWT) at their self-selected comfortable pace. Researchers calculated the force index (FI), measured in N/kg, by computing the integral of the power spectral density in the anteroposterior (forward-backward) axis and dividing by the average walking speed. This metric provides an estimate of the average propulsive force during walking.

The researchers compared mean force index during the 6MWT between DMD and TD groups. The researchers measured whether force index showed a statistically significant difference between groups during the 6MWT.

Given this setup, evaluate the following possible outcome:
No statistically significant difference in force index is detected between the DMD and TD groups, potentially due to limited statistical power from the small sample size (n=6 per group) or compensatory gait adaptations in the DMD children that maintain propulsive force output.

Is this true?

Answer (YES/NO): YES